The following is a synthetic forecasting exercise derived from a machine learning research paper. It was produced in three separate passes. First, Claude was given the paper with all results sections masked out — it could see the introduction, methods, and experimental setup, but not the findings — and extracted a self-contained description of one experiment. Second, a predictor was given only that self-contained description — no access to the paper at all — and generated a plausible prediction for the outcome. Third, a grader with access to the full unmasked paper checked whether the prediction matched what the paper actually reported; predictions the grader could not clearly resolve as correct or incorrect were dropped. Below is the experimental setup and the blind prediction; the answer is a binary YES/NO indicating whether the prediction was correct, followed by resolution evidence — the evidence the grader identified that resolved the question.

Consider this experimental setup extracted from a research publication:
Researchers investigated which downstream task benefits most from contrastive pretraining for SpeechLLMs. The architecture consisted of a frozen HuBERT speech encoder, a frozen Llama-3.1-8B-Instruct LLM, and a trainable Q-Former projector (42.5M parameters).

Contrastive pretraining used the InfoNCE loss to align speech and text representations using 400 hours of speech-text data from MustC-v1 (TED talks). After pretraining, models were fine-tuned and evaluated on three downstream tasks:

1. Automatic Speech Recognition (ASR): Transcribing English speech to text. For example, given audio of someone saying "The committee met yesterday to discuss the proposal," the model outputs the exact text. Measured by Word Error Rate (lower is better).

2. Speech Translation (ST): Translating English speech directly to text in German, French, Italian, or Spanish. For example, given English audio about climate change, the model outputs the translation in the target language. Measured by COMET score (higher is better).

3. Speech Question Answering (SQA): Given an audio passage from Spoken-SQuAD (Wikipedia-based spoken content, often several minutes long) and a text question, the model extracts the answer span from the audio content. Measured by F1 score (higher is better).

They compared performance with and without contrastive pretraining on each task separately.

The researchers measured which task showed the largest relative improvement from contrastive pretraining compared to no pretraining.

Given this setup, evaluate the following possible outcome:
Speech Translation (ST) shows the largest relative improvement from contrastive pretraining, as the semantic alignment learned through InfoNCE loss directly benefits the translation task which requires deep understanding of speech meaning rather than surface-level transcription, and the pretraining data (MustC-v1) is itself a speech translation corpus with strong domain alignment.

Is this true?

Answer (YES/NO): NO